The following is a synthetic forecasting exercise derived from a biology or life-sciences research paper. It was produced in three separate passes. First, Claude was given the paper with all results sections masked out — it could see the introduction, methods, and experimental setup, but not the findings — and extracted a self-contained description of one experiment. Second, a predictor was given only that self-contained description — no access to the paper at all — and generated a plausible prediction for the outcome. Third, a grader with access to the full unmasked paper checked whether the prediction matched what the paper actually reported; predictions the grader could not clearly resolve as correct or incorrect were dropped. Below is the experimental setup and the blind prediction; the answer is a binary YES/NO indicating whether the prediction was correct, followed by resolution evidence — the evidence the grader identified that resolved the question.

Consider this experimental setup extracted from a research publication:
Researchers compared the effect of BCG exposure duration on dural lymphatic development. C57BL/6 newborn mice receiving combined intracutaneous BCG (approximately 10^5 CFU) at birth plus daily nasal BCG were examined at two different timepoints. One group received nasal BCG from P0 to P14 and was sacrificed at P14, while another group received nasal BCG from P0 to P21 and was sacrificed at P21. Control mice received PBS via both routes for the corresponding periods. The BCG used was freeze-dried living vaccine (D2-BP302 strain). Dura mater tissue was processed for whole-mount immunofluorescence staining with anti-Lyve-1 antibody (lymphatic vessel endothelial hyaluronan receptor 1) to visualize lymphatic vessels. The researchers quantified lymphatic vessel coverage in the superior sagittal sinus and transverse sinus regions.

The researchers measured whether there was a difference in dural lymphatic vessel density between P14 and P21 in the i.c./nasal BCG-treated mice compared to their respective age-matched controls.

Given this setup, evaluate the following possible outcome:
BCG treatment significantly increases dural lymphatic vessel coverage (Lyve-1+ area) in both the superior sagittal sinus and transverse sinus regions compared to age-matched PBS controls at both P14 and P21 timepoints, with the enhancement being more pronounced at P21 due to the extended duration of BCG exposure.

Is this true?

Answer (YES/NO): NO